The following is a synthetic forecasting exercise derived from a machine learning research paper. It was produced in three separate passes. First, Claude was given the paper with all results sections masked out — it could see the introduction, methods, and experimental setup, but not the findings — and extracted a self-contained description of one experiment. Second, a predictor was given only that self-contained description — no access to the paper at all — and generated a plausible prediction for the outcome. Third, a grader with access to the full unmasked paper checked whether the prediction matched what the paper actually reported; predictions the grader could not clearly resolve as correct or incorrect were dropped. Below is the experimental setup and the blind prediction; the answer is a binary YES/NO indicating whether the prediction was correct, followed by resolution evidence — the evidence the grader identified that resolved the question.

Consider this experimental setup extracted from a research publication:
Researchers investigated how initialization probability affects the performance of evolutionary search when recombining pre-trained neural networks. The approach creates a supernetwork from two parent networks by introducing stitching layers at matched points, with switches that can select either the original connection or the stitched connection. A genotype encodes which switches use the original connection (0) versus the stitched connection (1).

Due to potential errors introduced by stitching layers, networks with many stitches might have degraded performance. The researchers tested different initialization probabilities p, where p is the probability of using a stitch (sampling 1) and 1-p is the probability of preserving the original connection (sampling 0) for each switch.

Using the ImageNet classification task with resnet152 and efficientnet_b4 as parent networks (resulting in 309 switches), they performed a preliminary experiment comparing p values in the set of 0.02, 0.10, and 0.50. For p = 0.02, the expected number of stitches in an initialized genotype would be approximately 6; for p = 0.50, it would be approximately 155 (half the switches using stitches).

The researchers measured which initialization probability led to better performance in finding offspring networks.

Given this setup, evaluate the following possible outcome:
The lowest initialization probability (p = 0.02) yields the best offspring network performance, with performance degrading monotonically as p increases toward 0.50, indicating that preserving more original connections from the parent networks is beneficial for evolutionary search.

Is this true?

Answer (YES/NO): NO